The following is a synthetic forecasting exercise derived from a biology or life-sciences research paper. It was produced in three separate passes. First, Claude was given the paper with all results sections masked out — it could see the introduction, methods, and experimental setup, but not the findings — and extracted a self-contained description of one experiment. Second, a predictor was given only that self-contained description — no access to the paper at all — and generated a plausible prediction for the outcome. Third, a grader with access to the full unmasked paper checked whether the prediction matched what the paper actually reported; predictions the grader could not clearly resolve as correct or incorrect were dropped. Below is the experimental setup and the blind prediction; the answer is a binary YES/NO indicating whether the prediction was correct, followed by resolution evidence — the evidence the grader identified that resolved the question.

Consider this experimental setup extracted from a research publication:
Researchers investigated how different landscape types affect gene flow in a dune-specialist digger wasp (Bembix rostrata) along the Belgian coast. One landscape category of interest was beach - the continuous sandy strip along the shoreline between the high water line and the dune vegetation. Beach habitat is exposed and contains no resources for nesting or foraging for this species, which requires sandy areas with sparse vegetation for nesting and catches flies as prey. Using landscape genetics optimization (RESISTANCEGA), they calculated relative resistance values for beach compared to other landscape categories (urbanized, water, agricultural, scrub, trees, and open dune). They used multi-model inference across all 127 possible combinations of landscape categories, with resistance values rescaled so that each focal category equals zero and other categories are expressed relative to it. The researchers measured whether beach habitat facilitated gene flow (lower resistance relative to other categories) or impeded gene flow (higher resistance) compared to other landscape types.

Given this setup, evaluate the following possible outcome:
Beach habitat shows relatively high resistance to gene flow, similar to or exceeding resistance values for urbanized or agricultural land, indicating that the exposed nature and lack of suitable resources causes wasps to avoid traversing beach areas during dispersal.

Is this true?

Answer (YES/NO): YES